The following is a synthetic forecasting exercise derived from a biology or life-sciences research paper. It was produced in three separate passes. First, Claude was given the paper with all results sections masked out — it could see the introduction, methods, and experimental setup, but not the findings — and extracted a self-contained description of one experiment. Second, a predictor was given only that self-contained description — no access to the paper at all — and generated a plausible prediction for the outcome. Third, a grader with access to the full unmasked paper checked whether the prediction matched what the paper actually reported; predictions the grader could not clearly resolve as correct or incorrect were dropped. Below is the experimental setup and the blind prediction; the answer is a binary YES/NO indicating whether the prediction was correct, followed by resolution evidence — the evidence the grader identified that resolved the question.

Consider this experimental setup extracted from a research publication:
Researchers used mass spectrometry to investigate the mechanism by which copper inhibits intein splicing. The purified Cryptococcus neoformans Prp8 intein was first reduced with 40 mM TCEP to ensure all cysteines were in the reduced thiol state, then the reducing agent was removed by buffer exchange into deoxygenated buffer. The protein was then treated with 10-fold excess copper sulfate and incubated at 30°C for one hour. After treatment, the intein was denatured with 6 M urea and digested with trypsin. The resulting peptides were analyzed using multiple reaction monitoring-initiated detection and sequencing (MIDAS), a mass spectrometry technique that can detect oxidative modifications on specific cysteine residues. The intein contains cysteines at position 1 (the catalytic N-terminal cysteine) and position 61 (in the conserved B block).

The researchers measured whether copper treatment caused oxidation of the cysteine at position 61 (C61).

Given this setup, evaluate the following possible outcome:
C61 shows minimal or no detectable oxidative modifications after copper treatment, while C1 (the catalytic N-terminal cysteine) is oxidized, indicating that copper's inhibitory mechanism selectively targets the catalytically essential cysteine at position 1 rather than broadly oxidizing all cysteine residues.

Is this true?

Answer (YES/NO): NO